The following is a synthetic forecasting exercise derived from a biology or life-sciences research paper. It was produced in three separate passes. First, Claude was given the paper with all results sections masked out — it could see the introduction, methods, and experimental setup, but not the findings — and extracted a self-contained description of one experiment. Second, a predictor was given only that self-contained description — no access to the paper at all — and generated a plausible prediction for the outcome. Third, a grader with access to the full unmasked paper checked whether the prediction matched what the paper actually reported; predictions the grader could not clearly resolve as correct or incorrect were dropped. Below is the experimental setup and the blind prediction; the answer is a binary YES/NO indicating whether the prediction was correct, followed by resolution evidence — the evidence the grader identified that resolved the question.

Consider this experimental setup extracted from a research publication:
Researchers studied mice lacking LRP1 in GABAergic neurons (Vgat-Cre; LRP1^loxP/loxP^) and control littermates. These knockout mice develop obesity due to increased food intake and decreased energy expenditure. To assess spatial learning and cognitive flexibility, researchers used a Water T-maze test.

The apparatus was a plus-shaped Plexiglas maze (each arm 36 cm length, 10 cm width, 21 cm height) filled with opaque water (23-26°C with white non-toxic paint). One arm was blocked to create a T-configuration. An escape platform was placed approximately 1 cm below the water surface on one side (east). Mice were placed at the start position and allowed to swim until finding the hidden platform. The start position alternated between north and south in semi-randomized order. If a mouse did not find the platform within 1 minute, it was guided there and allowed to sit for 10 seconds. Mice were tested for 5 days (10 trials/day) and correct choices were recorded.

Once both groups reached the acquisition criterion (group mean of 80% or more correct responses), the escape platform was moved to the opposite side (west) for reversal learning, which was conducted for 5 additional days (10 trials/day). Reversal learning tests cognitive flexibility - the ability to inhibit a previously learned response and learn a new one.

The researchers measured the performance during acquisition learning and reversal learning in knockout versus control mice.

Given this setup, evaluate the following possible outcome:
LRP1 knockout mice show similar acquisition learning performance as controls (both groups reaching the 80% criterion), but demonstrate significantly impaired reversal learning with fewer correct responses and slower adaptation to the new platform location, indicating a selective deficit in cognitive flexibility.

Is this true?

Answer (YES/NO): NO